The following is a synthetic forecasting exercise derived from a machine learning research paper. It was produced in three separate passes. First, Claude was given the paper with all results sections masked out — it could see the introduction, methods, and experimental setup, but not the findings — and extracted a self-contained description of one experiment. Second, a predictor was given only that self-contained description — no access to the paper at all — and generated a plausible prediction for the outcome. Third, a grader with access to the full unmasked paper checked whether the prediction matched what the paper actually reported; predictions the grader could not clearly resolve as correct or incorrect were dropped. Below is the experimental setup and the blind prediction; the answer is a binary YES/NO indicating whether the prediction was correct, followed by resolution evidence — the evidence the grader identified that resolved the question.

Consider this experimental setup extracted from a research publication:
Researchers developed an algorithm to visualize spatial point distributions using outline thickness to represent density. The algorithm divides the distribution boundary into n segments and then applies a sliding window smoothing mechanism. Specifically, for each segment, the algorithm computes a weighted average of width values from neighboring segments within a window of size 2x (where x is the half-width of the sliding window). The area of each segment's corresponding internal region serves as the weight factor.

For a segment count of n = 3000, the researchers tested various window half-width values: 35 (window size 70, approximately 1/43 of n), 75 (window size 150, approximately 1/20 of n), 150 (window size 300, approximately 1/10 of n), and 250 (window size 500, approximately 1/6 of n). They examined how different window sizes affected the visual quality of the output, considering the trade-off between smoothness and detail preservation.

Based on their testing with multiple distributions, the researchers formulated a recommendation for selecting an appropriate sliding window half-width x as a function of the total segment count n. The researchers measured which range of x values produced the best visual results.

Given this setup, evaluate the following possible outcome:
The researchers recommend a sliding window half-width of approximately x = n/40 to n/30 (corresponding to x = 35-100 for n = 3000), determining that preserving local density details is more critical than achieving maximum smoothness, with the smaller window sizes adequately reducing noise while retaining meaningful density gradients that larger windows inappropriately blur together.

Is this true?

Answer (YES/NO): NO